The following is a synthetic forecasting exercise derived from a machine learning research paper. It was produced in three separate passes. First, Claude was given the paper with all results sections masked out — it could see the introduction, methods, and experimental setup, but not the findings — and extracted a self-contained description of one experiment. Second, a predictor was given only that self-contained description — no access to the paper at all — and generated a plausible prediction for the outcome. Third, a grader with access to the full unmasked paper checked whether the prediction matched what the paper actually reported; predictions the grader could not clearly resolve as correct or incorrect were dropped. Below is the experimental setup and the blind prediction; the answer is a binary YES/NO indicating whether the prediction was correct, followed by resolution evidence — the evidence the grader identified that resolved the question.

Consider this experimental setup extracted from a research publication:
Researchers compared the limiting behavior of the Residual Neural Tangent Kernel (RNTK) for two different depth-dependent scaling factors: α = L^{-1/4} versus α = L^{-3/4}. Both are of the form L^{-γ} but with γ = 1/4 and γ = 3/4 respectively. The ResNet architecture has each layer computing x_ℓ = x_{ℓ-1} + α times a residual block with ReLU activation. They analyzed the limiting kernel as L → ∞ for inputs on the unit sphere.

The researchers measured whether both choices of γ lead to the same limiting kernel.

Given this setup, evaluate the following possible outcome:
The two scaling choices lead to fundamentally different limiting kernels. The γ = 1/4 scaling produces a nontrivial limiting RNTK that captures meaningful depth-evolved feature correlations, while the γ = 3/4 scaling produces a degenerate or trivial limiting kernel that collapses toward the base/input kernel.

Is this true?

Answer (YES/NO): NO